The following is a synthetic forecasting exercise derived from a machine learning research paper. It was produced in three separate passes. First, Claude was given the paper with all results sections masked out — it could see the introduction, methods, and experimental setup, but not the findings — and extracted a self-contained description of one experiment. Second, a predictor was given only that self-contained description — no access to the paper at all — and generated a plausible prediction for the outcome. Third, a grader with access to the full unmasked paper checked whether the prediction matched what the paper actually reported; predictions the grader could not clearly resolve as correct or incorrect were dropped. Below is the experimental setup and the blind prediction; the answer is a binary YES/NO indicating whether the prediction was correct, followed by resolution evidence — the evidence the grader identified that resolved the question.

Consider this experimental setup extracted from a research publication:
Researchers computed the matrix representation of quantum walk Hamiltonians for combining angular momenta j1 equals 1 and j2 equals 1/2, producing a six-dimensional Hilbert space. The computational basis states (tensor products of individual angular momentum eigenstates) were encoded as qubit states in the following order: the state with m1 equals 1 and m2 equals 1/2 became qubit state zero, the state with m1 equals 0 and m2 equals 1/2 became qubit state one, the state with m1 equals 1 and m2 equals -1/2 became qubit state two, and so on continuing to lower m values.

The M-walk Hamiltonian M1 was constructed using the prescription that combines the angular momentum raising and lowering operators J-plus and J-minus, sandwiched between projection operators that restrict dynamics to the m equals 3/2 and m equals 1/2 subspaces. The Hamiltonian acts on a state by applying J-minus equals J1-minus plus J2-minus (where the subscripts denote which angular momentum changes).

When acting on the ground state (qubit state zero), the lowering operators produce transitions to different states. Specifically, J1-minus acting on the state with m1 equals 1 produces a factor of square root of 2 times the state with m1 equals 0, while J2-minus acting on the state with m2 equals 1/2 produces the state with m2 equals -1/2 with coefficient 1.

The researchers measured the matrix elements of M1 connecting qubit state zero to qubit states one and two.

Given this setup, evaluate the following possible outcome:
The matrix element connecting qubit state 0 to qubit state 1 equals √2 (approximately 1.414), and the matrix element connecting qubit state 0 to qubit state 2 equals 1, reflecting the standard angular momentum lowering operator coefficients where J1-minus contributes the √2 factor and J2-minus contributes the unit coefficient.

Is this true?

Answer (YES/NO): YES